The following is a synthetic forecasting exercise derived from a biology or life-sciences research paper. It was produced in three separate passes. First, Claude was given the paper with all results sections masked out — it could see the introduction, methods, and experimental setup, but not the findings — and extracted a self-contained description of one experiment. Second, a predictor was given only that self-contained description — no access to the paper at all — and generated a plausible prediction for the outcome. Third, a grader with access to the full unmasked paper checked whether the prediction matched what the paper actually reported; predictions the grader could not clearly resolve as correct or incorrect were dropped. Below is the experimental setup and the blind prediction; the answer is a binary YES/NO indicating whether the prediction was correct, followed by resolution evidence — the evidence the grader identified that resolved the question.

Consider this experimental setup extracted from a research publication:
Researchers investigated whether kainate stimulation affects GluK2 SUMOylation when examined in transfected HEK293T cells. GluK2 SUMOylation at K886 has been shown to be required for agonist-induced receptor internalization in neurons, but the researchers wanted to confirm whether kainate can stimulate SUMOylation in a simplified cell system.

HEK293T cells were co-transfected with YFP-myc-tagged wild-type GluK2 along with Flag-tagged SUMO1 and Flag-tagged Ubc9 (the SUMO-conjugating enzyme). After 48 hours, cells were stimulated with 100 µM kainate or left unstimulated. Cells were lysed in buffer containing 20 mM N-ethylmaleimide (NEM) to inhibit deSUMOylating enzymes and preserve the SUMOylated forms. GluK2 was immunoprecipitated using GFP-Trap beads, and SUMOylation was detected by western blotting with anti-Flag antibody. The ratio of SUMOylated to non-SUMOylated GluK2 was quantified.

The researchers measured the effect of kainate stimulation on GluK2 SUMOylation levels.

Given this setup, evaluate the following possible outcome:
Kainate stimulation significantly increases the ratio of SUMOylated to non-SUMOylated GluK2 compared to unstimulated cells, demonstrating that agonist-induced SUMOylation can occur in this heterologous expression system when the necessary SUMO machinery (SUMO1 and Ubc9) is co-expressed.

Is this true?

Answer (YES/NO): YES